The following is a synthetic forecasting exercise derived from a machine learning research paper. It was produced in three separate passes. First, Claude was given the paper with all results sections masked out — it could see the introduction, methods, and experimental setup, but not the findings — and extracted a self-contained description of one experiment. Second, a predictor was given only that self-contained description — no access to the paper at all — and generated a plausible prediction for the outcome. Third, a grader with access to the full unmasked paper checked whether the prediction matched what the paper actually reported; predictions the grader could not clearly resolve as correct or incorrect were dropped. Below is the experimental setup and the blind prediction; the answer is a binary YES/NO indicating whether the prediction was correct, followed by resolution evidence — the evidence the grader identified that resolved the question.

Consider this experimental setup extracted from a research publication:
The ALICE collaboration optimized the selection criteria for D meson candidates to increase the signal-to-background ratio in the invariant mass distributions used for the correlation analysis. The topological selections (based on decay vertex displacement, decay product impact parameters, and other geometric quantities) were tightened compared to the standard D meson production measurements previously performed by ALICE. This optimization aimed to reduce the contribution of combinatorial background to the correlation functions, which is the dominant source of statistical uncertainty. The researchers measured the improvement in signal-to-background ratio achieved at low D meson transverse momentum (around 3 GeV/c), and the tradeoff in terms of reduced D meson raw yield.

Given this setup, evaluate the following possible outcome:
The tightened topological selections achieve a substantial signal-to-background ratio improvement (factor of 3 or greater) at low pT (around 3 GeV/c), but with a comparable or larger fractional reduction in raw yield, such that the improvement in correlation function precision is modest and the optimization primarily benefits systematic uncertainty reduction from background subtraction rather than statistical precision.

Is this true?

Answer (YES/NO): NO